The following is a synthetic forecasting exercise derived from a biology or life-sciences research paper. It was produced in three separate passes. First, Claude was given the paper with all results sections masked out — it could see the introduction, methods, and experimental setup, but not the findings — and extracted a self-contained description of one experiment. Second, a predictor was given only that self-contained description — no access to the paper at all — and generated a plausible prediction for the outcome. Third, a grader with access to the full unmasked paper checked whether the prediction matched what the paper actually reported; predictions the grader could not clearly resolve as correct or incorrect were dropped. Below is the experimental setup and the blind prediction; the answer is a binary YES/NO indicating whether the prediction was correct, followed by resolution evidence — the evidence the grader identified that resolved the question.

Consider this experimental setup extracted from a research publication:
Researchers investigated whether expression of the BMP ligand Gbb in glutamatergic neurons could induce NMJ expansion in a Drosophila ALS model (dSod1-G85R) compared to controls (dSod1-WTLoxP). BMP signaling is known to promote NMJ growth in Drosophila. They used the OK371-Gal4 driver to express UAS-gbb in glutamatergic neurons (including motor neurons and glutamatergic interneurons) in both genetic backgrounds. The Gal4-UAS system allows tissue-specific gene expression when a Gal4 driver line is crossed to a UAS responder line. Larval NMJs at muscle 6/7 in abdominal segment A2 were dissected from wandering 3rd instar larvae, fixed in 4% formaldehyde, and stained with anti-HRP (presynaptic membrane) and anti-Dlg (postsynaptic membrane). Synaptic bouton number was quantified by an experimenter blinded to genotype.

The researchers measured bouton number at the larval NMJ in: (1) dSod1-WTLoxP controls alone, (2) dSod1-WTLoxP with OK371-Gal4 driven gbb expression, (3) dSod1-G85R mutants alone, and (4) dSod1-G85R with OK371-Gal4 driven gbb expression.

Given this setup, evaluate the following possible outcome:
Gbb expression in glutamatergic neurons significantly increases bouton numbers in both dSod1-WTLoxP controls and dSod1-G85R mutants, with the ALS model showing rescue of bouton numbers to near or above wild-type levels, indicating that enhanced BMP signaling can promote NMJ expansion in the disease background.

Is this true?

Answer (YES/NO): NO